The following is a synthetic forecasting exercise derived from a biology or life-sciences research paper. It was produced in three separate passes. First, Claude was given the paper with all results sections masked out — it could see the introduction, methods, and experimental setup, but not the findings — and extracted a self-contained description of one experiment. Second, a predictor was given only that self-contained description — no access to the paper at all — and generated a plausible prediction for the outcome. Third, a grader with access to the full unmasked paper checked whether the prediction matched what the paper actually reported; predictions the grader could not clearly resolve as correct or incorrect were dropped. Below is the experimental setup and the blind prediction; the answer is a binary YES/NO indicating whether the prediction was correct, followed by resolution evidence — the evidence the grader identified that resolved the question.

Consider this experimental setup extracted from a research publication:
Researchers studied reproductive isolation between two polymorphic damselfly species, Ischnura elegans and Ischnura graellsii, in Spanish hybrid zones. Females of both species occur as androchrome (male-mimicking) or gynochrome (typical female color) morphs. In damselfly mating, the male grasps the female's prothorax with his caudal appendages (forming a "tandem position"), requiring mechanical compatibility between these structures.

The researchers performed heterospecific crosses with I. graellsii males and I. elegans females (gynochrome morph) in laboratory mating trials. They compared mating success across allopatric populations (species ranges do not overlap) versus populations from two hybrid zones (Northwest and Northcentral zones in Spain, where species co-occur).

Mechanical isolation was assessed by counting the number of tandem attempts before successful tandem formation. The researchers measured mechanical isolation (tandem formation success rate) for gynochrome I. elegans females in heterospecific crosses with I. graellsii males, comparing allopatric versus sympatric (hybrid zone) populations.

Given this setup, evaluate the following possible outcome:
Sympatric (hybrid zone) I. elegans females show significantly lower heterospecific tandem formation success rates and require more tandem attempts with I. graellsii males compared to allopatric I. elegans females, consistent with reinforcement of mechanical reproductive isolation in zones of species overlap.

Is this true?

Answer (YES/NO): YES